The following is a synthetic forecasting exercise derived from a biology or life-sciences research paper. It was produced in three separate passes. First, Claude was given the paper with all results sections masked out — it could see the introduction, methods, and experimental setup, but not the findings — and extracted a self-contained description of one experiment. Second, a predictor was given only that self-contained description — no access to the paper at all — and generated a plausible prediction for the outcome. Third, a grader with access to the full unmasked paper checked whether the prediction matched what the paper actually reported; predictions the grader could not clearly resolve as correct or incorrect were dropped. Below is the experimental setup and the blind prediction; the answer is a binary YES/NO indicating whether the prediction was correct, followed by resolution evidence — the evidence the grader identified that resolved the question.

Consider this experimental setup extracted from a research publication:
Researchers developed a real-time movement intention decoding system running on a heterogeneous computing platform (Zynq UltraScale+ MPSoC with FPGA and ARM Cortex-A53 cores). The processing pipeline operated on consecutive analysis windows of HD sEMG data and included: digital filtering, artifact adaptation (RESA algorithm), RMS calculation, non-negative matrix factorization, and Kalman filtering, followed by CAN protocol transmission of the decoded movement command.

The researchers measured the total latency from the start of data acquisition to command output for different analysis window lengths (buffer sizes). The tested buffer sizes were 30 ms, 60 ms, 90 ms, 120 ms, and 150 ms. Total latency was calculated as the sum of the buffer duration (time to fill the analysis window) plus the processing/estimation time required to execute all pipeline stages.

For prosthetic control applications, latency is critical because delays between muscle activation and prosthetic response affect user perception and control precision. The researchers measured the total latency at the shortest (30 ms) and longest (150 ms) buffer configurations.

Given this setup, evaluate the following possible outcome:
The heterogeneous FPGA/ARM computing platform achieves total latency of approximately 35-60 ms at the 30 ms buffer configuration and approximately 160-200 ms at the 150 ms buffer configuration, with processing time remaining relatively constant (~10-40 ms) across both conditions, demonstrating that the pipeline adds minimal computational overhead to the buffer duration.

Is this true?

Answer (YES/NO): NO